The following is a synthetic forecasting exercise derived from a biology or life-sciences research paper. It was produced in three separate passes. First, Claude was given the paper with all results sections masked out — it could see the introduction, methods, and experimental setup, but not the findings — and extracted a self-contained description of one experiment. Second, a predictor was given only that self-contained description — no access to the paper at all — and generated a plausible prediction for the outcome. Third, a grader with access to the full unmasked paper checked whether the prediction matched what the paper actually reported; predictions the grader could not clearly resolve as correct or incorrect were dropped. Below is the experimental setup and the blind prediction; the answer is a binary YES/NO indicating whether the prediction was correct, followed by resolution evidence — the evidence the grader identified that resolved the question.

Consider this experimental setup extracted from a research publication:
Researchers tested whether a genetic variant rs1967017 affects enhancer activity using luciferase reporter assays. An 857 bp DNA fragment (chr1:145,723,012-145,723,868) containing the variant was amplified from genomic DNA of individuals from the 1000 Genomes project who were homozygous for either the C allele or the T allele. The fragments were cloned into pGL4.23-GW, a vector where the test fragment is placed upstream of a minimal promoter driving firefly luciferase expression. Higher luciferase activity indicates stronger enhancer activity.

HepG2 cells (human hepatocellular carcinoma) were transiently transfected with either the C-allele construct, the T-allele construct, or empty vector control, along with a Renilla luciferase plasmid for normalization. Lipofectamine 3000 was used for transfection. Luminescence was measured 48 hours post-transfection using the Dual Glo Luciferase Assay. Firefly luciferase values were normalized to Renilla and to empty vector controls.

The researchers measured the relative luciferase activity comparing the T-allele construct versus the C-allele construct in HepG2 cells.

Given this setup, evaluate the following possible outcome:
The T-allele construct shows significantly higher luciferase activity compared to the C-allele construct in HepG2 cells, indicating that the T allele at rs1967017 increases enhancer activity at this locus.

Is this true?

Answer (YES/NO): YES